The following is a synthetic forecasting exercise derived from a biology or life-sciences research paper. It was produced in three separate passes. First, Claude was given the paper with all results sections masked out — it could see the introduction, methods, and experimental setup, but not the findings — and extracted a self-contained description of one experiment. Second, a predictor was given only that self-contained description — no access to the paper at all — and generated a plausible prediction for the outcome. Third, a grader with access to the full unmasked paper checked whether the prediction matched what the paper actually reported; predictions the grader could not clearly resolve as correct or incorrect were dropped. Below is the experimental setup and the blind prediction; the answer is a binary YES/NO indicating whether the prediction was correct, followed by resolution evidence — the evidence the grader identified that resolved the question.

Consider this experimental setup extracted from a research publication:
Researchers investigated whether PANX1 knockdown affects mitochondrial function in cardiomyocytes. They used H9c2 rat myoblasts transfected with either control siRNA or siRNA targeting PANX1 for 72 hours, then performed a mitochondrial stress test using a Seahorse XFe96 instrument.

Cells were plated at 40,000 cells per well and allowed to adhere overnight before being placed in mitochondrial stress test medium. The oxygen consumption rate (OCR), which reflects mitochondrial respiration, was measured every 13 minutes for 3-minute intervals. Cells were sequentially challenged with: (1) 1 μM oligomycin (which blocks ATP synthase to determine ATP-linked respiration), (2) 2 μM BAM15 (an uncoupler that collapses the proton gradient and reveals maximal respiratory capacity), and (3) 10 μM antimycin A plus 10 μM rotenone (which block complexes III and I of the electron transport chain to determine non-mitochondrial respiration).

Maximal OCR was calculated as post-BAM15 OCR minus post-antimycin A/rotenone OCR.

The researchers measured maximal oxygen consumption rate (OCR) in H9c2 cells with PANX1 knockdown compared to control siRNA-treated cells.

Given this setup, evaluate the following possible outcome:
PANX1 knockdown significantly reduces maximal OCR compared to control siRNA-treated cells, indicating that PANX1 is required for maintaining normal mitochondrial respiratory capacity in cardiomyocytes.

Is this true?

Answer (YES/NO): YES